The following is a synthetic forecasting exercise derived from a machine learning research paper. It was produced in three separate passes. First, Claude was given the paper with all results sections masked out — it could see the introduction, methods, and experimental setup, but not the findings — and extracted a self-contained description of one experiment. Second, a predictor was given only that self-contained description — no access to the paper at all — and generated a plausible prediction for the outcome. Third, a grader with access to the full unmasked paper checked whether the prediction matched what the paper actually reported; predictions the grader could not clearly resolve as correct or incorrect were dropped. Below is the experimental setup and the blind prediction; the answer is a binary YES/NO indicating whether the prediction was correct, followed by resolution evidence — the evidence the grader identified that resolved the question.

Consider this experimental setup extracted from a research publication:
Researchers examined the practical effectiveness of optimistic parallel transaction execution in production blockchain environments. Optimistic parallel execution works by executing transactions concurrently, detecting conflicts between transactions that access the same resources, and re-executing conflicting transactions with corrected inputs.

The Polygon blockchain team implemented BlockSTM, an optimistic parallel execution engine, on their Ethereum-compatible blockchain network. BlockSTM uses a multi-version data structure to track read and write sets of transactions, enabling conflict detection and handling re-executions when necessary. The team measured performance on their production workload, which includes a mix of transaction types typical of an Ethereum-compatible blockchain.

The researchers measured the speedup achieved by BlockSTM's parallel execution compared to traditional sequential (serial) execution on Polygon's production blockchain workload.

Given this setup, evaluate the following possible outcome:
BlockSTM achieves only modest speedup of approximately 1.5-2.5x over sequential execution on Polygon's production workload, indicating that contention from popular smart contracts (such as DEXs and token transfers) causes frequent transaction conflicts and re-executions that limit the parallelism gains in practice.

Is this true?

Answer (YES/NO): YES